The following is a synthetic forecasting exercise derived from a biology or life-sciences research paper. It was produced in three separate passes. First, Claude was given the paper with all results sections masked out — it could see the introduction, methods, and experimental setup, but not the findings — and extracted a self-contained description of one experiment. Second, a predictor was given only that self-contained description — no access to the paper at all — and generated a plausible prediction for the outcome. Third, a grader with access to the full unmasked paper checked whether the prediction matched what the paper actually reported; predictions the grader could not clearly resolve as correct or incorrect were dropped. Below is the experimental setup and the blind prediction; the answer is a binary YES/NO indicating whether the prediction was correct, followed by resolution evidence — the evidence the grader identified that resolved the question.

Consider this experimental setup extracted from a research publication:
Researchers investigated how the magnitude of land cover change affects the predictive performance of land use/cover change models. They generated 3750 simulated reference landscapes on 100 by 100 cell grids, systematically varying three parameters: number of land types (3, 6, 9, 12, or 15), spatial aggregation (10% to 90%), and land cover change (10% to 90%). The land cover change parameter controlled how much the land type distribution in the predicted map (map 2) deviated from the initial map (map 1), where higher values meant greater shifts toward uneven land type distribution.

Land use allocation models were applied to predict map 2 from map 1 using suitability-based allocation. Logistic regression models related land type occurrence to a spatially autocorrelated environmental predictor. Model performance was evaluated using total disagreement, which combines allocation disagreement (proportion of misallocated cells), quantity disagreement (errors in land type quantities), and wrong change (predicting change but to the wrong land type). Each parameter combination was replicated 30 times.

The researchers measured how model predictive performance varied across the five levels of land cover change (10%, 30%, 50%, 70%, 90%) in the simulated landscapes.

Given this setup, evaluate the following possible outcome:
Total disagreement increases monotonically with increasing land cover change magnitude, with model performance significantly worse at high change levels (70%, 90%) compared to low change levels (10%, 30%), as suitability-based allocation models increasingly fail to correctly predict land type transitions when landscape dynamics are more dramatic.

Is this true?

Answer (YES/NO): NO